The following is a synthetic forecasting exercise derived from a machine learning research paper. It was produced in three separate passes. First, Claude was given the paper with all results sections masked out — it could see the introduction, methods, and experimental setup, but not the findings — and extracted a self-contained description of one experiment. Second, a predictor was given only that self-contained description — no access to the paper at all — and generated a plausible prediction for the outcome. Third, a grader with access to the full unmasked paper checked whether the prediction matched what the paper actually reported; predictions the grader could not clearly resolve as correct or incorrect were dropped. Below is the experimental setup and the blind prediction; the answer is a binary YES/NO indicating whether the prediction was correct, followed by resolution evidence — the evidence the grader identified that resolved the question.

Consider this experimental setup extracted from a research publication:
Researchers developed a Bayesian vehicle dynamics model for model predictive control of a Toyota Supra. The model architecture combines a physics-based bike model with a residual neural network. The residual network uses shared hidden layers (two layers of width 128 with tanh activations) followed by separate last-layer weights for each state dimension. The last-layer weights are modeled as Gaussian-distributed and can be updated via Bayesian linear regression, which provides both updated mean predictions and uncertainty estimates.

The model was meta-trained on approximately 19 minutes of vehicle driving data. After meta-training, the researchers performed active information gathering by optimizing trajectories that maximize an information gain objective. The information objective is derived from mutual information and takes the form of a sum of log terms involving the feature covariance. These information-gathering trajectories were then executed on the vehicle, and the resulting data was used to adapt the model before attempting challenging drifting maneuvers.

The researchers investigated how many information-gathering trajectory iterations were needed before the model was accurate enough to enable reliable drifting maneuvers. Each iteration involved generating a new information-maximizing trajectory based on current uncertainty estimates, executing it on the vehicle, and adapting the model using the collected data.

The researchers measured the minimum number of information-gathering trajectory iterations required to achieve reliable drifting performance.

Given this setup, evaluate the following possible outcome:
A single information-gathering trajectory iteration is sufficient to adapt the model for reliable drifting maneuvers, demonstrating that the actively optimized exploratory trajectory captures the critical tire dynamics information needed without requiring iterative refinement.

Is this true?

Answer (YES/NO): NO